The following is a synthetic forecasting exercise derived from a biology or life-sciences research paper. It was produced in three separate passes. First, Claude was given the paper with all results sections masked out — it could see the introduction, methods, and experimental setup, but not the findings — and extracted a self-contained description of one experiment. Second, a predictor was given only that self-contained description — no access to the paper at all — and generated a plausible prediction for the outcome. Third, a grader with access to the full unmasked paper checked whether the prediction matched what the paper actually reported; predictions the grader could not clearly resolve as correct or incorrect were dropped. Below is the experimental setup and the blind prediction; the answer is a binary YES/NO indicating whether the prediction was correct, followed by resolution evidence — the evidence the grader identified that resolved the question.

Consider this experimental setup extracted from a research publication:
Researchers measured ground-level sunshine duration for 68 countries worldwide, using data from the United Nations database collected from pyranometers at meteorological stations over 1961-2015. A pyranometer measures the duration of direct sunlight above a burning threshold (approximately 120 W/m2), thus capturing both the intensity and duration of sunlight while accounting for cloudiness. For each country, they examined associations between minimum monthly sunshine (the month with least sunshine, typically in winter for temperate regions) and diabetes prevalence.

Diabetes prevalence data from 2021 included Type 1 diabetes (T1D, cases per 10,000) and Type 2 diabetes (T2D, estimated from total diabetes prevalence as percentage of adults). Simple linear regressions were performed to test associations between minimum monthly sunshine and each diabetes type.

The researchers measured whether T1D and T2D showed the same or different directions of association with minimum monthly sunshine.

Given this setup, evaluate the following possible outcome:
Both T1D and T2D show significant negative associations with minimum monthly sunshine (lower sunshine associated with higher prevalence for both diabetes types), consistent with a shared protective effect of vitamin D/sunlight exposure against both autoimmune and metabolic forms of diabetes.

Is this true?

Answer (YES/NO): NO